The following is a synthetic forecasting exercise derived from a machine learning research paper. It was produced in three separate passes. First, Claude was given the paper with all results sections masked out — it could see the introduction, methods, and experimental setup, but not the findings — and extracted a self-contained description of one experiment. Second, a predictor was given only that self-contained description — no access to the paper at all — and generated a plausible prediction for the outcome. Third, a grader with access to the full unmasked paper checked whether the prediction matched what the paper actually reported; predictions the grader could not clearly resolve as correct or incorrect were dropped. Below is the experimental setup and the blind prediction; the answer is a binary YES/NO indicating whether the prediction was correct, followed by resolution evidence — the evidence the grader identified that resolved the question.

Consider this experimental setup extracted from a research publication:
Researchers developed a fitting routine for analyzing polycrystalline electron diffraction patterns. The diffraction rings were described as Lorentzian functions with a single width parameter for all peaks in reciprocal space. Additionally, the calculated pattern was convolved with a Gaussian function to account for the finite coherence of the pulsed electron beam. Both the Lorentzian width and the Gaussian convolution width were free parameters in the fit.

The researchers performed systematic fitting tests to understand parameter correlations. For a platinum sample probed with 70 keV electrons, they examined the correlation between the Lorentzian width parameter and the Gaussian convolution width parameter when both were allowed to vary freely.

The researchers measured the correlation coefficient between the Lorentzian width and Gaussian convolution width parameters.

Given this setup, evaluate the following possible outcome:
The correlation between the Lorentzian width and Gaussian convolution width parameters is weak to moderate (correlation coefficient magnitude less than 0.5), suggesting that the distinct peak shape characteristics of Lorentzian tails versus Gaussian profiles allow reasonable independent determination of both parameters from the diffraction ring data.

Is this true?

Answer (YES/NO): NO